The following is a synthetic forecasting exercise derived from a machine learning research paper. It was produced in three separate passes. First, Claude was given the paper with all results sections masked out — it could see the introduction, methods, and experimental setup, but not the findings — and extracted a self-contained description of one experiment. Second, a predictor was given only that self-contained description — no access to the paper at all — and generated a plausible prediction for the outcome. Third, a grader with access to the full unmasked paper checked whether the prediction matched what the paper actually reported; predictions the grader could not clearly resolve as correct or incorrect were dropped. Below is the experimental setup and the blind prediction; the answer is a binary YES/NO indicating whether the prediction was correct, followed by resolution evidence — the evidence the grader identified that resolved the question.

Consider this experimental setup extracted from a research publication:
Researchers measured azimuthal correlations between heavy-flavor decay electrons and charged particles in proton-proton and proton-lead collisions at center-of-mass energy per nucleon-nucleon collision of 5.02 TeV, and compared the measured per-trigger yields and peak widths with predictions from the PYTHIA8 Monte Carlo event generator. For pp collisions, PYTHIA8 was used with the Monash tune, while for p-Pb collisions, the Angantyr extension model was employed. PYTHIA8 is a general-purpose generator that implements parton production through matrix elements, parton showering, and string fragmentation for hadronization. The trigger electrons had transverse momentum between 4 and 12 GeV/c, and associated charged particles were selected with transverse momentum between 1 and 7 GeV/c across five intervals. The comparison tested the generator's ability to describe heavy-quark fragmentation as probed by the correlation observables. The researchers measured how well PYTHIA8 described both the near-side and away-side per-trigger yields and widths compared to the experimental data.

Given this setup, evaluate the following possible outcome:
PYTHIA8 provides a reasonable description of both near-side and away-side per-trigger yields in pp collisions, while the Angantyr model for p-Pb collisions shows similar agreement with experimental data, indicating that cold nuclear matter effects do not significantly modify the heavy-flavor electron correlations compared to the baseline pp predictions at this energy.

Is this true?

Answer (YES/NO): YES